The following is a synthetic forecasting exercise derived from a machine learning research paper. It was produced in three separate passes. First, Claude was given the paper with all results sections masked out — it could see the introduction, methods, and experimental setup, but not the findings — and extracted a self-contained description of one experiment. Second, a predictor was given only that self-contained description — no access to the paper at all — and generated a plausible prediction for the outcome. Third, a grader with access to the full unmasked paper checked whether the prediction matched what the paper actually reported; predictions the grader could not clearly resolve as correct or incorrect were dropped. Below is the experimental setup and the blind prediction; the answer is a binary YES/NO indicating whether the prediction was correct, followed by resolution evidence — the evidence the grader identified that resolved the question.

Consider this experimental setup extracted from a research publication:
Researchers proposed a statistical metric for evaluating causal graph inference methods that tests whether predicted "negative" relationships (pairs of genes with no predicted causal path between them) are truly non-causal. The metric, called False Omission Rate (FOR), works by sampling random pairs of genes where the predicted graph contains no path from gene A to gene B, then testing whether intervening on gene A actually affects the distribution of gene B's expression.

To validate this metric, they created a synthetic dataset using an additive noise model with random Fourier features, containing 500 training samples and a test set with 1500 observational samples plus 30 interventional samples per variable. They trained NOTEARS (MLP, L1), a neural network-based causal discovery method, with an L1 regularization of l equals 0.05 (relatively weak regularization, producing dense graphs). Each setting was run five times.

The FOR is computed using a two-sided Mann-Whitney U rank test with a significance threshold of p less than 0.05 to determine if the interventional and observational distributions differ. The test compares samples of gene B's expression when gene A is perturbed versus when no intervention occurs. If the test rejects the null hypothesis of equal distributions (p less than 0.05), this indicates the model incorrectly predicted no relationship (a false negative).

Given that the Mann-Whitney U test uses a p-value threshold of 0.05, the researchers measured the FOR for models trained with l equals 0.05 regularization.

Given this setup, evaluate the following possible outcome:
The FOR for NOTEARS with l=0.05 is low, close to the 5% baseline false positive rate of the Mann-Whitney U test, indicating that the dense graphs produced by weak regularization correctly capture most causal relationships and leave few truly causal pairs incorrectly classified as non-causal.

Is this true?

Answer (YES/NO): YES